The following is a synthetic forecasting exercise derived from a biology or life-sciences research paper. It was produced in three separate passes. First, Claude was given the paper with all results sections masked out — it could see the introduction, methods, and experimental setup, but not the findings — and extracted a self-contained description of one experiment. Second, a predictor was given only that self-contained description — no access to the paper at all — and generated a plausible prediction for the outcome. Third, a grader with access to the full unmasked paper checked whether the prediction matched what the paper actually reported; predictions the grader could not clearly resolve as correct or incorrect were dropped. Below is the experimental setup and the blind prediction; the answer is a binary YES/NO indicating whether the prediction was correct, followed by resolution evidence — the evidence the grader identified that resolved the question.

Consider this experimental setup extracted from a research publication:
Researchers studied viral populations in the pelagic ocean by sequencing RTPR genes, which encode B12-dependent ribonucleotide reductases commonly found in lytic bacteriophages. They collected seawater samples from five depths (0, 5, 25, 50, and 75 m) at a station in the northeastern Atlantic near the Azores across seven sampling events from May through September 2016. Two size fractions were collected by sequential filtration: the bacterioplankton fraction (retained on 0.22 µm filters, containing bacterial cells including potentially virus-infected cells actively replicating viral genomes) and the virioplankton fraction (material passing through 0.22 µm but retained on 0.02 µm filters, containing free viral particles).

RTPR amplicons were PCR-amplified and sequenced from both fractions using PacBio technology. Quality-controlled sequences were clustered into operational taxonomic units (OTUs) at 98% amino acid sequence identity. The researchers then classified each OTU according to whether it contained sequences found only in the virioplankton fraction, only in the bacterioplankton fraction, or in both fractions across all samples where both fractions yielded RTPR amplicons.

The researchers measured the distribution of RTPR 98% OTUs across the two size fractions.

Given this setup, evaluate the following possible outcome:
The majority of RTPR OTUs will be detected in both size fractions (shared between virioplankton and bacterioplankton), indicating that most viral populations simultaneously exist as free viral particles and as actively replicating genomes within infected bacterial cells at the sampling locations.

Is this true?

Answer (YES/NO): YES